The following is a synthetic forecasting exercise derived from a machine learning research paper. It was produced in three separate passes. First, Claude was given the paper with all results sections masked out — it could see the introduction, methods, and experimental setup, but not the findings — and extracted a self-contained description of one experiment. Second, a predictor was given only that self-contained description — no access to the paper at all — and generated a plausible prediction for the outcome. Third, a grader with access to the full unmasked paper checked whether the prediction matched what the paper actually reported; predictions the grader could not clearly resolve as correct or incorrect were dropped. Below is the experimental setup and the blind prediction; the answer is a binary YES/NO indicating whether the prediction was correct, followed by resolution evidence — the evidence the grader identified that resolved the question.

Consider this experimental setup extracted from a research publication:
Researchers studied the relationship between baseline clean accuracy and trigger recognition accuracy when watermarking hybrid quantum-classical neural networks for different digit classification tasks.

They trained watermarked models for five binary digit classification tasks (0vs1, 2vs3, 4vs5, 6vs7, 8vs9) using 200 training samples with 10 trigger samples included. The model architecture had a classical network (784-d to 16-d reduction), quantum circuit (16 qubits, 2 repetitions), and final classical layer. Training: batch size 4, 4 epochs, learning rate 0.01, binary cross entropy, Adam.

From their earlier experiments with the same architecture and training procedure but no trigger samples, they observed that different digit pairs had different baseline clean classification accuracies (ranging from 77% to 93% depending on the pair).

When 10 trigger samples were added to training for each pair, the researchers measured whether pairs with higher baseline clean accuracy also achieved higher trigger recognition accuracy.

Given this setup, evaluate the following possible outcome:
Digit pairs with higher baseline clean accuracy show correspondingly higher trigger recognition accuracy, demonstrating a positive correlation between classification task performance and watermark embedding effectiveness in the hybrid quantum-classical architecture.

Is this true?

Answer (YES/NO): NO